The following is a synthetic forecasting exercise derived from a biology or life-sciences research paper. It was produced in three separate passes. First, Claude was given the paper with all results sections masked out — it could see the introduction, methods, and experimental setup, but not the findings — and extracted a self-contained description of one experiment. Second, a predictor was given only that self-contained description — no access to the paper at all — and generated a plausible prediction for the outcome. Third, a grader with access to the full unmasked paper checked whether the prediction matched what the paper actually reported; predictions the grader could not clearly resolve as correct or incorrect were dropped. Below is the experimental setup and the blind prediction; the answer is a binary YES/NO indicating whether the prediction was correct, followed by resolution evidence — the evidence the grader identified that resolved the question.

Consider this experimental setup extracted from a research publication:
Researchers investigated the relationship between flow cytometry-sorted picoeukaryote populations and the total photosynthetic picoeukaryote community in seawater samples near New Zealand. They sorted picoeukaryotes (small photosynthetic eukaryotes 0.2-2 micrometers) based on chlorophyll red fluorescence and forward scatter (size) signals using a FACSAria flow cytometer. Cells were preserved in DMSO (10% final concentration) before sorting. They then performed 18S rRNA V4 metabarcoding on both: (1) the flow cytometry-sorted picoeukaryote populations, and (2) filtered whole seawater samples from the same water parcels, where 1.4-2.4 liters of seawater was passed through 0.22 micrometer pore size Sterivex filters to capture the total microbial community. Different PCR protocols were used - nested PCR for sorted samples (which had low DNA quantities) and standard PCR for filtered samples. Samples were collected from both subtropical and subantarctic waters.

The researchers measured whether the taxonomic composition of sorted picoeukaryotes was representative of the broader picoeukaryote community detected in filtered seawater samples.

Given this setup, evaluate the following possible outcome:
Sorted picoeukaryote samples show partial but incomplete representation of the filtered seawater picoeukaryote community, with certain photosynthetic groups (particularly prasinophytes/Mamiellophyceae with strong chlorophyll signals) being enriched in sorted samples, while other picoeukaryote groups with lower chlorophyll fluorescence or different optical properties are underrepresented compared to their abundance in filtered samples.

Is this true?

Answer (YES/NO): NO